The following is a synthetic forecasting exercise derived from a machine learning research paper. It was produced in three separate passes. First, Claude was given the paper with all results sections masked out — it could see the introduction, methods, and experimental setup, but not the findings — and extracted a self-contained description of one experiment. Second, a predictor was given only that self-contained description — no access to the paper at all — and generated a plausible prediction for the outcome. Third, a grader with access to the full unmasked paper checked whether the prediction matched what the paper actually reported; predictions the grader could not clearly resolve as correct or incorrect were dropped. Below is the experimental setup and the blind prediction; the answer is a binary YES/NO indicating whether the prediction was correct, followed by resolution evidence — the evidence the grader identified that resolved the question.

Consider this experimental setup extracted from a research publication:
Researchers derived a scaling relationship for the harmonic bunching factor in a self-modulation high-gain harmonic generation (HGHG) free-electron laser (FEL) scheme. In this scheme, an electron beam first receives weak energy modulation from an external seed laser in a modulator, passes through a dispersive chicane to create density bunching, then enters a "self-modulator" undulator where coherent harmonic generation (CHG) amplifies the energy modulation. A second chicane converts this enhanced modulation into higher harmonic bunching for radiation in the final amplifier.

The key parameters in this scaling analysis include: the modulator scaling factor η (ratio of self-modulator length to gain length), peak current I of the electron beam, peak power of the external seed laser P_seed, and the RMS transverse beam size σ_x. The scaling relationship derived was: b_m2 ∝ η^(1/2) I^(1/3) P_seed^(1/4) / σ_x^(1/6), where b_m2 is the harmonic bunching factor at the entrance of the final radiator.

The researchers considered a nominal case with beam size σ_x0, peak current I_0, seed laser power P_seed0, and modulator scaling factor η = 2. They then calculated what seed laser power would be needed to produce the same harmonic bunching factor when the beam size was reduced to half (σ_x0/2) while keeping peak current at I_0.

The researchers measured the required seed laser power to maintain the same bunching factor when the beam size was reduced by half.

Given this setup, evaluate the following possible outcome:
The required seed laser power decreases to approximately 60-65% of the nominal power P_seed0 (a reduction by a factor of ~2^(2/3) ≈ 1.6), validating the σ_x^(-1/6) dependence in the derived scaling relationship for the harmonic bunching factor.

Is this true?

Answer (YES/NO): NO